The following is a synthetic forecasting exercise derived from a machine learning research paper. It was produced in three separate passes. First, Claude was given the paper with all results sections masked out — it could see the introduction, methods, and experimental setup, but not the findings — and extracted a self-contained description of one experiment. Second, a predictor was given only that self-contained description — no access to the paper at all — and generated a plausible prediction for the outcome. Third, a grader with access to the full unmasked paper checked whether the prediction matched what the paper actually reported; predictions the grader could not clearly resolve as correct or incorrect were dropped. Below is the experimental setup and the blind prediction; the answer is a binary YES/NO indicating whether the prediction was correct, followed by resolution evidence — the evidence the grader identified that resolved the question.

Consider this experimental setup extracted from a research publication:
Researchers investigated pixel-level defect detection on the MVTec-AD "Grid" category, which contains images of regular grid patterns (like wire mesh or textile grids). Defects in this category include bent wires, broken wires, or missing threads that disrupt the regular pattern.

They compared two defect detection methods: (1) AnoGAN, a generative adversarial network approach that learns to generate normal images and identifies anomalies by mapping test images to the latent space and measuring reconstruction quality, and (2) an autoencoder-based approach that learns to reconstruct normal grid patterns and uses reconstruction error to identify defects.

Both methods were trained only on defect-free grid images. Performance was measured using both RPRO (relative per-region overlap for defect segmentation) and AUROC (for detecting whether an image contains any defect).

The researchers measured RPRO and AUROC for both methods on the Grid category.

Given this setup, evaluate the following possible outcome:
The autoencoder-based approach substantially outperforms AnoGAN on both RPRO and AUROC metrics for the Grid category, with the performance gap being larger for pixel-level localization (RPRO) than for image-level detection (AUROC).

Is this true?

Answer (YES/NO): YES